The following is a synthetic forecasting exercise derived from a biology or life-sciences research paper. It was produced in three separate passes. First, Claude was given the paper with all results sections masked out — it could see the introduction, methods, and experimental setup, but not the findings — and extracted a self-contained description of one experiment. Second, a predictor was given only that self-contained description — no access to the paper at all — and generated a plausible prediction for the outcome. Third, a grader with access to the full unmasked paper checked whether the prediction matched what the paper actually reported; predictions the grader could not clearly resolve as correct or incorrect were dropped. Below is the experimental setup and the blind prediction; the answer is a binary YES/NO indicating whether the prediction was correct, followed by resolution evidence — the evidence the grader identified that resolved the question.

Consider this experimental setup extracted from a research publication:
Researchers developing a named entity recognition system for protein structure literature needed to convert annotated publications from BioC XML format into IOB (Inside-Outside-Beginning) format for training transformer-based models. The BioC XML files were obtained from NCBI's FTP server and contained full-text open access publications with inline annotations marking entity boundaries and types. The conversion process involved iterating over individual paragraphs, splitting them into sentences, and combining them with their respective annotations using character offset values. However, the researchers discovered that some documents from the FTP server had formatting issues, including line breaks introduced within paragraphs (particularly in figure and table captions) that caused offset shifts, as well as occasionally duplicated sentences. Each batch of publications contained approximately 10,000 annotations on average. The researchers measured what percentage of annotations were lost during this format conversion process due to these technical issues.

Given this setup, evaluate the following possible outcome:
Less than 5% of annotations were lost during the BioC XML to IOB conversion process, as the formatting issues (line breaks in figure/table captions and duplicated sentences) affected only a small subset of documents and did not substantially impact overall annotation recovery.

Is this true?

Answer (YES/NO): YES